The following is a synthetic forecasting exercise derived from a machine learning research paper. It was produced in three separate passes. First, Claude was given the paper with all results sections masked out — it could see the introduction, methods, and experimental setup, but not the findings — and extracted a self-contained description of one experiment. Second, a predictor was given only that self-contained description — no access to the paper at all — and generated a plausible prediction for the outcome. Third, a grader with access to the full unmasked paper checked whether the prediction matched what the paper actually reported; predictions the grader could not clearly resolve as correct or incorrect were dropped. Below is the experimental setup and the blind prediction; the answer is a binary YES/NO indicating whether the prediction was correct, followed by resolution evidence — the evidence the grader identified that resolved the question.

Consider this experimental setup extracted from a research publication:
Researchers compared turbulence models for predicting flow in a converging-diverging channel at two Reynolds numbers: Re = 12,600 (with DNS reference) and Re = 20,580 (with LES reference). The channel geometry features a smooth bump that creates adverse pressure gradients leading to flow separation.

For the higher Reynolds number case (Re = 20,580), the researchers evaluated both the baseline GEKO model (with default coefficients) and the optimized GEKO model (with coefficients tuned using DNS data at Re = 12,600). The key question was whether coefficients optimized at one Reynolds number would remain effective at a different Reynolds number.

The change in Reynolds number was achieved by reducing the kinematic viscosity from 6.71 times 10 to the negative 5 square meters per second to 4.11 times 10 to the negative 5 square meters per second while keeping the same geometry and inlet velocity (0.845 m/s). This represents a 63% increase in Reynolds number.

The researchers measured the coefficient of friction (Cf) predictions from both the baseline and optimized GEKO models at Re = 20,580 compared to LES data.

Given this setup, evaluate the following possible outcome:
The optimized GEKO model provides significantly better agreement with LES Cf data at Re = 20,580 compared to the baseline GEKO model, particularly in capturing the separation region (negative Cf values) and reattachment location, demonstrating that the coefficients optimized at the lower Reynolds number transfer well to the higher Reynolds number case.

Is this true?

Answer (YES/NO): NO